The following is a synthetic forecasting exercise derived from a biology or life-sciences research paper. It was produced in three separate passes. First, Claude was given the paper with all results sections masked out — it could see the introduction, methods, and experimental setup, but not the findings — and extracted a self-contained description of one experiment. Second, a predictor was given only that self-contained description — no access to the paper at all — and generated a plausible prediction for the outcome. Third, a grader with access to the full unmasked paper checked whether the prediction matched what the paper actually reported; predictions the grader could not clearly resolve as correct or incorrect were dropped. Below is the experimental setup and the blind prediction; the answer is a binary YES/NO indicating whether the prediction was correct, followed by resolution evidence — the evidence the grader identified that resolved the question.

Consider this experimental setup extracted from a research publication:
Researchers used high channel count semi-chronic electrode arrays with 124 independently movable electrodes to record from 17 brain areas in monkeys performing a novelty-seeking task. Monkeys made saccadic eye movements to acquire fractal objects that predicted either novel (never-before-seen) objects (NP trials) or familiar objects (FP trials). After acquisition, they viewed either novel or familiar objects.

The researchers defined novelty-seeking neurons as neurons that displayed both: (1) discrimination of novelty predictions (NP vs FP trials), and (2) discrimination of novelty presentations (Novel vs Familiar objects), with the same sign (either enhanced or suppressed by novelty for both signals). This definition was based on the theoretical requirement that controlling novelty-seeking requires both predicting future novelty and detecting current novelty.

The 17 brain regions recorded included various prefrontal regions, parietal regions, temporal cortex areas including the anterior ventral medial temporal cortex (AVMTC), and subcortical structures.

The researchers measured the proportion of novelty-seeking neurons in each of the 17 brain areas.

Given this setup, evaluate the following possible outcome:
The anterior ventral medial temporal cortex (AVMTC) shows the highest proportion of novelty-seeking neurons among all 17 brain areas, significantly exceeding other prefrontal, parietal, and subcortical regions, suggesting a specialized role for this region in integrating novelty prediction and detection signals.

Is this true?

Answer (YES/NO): YES